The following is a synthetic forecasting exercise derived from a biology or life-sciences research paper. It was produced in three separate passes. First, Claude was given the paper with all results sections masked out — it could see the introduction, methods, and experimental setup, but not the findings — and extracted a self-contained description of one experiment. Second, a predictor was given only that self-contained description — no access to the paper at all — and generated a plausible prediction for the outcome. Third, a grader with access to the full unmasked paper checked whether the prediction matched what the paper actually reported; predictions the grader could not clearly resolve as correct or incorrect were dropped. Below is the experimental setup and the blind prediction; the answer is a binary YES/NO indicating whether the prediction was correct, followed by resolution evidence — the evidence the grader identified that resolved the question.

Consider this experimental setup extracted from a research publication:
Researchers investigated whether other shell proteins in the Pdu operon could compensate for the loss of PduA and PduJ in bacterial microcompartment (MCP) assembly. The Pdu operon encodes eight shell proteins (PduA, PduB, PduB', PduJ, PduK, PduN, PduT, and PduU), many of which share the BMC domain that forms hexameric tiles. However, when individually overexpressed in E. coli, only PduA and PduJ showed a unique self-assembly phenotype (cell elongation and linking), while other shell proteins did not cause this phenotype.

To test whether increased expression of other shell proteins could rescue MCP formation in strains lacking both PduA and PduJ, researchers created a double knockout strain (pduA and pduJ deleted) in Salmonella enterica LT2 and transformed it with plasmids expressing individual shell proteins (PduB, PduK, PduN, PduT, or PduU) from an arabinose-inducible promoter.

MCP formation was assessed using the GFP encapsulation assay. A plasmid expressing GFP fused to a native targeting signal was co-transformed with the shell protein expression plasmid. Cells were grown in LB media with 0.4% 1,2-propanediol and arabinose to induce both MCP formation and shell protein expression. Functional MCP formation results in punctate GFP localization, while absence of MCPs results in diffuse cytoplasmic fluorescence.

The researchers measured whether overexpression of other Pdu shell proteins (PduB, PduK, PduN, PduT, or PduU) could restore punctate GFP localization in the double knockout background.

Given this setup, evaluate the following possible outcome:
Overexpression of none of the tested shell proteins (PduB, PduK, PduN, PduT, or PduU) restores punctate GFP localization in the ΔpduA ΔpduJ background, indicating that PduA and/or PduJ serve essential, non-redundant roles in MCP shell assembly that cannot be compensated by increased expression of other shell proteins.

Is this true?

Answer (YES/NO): YES